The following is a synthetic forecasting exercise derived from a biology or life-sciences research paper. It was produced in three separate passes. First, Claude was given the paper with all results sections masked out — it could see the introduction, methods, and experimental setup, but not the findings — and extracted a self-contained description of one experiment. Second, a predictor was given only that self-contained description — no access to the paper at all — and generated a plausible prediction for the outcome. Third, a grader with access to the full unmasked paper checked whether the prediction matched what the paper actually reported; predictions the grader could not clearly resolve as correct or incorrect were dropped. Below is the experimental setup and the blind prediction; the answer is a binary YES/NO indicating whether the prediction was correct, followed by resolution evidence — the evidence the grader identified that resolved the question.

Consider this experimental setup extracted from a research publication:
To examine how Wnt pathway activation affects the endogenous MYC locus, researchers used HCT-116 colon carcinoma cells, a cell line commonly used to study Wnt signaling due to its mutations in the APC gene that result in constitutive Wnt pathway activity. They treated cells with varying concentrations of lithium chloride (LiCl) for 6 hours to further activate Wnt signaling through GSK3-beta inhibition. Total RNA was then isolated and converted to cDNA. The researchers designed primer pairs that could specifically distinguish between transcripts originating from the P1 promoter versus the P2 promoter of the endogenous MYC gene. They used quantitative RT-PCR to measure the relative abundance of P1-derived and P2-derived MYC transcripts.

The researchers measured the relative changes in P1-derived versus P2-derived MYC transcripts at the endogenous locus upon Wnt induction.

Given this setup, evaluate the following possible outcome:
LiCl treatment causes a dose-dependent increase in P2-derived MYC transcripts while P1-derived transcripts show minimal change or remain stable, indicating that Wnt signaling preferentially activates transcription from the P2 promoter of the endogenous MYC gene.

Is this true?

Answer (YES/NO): NO